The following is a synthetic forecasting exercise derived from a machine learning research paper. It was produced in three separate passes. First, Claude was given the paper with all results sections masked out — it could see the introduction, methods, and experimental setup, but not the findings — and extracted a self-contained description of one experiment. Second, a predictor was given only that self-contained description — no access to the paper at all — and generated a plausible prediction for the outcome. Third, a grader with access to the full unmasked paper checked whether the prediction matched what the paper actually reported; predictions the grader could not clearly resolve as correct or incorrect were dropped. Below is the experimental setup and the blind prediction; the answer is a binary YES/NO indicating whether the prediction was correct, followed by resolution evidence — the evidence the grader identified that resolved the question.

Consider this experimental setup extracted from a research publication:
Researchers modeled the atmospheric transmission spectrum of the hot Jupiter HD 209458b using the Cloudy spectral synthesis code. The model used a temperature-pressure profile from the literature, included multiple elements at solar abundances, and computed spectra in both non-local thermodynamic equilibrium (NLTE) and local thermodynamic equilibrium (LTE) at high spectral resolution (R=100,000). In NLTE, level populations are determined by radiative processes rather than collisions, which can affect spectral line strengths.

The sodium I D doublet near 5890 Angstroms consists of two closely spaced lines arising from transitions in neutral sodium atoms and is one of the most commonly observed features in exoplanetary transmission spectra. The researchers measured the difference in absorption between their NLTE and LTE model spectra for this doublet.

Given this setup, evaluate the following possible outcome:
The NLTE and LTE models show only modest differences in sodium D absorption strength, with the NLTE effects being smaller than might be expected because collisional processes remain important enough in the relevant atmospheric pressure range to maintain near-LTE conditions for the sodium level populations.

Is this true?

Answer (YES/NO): YES